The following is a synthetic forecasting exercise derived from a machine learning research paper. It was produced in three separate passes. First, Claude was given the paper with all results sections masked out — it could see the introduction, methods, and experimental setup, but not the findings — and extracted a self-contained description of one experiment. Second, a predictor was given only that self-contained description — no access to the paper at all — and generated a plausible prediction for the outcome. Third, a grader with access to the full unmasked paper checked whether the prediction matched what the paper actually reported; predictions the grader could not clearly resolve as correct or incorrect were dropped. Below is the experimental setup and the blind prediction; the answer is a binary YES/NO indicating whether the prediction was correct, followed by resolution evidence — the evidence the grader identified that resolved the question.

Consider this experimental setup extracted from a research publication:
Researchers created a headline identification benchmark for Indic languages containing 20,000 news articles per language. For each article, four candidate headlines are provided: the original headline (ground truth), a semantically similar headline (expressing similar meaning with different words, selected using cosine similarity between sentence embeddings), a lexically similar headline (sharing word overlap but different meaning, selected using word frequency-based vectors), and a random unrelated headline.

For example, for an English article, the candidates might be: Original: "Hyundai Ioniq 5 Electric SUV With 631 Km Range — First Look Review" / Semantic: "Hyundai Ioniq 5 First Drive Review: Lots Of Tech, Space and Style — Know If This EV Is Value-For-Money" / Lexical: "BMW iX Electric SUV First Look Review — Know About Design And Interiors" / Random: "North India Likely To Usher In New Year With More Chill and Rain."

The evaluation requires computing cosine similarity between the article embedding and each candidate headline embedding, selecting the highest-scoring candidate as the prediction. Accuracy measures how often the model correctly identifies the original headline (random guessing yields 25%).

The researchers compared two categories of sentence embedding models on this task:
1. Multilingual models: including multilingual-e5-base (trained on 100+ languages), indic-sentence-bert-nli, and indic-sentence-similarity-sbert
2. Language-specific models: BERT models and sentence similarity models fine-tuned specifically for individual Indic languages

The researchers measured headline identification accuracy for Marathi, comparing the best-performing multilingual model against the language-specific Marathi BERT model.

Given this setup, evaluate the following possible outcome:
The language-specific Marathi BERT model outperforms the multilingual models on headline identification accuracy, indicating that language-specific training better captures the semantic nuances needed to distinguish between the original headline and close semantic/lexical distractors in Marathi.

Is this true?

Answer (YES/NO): YES